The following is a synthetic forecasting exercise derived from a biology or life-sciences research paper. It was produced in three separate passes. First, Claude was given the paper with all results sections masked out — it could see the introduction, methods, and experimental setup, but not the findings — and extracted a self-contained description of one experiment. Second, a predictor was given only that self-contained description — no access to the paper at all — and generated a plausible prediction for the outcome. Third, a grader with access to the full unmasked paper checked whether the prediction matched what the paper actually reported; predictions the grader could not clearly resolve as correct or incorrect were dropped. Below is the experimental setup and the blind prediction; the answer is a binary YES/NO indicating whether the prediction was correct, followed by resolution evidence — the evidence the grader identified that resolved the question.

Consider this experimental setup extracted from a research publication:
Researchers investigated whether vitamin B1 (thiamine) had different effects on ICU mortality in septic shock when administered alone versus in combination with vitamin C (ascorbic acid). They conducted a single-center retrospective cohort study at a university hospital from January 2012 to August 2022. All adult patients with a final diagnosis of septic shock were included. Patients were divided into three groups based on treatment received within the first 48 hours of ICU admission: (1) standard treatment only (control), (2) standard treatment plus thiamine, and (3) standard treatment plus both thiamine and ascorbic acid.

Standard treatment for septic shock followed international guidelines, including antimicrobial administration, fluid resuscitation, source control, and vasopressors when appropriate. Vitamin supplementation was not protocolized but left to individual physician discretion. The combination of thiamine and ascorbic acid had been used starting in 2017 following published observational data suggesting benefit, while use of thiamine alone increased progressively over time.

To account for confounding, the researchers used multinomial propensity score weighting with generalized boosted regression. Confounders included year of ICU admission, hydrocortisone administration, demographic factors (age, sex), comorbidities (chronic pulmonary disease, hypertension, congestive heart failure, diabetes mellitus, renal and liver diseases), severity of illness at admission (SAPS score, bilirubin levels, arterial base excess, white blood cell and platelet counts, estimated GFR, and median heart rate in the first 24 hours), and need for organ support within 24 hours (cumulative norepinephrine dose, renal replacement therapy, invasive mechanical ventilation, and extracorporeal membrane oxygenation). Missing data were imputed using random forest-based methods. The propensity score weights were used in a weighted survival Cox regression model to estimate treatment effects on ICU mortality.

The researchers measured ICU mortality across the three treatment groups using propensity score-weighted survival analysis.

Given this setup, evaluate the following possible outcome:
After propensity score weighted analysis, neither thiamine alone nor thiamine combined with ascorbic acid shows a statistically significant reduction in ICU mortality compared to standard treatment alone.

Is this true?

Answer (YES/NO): YES